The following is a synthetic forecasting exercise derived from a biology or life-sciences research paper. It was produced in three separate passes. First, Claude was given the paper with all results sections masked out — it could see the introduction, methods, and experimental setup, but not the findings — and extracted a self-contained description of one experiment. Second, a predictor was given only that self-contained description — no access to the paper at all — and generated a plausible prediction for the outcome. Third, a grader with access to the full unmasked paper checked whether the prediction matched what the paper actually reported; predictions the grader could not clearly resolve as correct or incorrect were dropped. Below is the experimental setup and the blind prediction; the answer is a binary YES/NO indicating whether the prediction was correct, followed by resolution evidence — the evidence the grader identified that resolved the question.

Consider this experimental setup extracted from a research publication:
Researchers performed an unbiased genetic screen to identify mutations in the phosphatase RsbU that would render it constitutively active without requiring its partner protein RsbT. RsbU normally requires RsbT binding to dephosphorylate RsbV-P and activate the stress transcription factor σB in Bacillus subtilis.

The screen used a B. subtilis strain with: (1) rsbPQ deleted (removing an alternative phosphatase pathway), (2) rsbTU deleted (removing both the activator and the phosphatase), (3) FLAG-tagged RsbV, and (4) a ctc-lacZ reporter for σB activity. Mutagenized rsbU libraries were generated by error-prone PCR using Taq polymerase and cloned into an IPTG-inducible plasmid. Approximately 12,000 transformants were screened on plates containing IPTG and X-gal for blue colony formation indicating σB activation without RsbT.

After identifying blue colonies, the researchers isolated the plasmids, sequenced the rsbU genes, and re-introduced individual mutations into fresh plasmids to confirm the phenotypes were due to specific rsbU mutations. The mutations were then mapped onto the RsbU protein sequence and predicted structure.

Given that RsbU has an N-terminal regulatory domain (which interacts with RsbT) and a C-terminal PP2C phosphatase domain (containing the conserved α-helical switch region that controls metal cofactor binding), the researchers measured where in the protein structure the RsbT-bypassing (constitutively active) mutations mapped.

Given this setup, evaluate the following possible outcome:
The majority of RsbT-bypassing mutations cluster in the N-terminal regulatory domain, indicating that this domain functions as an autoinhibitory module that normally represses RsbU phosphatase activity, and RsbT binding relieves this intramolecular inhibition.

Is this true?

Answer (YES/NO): NO